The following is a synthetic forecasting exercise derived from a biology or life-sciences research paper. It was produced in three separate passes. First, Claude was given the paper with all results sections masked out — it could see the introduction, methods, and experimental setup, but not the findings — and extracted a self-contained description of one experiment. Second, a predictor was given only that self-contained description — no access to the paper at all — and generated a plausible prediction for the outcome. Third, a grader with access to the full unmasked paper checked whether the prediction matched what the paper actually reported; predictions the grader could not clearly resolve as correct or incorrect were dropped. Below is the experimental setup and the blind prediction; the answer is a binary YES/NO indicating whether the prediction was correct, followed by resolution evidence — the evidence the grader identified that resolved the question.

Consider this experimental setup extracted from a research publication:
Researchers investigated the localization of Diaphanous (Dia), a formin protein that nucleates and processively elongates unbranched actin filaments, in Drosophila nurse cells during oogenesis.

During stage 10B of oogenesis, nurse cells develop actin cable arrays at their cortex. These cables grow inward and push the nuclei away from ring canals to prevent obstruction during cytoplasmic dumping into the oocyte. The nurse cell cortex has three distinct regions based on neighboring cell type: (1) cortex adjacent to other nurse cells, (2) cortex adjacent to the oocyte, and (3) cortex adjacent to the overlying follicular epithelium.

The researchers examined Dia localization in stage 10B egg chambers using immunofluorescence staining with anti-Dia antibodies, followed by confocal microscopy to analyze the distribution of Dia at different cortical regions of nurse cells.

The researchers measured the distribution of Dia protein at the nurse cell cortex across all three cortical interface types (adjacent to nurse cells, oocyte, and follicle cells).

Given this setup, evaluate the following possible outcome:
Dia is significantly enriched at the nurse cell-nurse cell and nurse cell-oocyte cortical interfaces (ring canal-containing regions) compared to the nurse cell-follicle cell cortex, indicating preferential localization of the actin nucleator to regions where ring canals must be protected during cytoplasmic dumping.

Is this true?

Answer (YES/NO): NO